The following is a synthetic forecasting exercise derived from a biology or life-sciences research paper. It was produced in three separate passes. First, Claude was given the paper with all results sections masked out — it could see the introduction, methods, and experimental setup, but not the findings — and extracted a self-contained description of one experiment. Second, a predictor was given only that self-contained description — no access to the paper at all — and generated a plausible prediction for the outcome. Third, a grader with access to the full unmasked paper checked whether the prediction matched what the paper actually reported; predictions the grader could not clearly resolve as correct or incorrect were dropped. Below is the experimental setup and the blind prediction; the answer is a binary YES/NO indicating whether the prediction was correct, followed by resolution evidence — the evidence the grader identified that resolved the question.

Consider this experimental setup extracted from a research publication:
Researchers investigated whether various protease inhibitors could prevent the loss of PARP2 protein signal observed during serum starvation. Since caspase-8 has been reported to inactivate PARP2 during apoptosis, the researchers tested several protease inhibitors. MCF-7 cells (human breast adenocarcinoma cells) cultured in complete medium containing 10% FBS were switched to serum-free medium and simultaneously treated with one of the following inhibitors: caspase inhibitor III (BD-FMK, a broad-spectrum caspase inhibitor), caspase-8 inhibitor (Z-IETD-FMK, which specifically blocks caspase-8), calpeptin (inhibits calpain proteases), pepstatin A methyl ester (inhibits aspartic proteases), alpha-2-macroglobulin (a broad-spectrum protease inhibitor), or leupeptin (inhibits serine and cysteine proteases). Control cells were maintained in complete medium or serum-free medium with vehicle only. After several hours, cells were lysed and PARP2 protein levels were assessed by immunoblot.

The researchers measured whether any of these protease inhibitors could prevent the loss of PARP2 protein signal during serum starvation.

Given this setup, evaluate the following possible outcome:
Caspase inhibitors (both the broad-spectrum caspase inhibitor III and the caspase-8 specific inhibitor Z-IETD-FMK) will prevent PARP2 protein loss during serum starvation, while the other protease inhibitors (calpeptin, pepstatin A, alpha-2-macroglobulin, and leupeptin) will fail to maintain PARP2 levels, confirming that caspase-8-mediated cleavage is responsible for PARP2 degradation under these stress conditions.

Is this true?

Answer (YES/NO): NO